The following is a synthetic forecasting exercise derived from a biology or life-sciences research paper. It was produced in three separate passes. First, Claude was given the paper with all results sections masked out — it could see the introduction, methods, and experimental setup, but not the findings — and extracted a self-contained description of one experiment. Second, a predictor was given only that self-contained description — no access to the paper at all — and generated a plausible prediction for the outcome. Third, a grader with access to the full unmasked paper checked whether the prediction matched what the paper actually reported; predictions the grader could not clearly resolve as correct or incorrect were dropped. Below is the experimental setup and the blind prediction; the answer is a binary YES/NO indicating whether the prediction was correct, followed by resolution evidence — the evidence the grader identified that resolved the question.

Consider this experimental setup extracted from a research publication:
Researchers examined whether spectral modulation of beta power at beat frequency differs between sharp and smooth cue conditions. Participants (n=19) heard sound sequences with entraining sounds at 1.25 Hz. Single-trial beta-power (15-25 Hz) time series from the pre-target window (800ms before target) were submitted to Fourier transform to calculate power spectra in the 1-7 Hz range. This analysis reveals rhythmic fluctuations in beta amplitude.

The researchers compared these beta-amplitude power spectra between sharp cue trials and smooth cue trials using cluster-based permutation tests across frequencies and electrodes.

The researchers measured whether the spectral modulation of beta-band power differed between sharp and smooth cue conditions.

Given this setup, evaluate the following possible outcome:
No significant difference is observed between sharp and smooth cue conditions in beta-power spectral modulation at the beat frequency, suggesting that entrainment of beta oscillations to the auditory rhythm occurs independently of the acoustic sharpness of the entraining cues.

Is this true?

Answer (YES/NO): NO